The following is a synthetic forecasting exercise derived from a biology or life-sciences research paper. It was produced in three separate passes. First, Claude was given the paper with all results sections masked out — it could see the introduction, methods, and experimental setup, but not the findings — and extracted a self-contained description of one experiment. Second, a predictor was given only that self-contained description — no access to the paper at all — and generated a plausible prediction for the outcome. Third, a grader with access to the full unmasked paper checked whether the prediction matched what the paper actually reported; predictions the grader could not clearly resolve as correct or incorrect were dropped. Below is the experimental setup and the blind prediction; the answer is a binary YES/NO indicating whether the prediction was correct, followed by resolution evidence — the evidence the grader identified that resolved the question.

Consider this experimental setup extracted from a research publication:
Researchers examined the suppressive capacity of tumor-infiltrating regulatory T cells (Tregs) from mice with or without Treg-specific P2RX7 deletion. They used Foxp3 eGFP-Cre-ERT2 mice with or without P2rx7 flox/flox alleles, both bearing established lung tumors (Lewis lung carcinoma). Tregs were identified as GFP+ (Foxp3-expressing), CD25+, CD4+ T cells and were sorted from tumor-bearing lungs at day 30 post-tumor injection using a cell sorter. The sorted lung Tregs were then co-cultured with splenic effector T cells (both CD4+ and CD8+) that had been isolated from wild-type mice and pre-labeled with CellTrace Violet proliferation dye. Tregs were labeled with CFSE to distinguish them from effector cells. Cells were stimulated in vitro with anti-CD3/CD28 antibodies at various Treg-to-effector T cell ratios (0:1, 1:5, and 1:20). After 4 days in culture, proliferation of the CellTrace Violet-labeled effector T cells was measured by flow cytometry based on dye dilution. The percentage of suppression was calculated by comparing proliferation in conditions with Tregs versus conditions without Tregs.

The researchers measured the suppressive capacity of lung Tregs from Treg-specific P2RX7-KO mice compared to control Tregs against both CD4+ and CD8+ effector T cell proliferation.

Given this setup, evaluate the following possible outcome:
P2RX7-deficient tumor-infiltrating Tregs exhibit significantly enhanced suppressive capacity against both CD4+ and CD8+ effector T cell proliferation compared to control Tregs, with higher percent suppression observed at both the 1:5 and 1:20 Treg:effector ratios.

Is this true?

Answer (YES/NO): NO